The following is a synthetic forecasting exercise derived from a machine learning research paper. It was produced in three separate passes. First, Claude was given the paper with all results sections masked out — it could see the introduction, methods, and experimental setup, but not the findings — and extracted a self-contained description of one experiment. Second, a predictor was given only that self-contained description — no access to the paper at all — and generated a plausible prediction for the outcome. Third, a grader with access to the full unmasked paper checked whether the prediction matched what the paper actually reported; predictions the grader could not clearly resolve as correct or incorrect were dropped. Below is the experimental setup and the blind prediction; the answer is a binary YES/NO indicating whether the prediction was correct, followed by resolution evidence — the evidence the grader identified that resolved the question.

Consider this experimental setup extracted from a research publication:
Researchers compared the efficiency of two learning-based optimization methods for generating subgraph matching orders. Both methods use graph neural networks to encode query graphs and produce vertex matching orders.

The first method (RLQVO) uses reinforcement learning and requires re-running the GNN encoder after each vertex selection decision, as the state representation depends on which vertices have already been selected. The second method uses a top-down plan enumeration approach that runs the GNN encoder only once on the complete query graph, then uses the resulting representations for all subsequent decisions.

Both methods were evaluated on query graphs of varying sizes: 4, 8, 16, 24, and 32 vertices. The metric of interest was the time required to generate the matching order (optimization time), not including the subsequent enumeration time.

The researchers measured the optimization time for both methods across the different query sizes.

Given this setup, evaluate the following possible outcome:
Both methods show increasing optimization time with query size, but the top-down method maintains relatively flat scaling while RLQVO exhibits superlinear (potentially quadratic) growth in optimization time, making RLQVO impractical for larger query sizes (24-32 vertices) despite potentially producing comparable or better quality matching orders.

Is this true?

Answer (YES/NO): NO